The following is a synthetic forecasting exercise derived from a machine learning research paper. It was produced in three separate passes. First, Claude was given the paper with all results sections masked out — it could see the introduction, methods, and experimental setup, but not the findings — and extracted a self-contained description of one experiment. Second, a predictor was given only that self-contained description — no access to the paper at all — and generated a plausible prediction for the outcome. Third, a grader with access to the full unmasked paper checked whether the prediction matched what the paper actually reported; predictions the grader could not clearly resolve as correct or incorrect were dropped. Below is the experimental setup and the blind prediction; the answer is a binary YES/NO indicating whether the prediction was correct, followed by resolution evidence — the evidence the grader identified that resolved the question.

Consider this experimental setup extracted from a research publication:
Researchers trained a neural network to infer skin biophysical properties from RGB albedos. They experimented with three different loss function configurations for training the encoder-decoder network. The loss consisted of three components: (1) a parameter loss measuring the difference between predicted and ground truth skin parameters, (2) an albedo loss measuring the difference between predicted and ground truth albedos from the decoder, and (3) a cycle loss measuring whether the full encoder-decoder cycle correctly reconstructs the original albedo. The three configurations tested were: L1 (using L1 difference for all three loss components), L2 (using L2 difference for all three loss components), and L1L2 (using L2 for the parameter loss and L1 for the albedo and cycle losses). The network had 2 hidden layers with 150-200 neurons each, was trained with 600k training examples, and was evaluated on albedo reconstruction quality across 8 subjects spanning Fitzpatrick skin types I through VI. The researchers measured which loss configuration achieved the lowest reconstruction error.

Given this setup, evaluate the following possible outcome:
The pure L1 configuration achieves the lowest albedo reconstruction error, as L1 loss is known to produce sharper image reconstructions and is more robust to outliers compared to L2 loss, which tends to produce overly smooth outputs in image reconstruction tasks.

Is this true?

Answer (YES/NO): NO